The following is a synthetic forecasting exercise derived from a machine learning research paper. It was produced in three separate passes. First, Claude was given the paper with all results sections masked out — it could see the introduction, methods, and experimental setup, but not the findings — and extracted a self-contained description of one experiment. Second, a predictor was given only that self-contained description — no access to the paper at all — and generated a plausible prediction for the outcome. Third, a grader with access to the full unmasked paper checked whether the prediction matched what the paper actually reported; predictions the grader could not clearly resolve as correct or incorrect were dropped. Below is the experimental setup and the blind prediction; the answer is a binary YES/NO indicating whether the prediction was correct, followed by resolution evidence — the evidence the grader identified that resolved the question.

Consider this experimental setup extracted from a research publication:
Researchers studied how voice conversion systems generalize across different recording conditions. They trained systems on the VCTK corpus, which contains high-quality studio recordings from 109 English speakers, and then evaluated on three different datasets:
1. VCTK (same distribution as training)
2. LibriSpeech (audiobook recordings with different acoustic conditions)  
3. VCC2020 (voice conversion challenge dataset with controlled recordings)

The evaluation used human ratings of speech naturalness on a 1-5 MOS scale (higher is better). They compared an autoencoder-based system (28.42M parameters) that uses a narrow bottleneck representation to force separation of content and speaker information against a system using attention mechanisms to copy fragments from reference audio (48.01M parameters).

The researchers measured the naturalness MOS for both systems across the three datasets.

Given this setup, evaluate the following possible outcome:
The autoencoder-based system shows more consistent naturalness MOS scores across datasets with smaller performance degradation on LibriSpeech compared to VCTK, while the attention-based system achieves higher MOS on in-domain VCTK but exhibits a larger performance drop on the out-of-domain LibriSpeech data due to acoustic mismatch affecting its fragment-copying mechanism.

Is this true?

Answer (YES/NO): NO